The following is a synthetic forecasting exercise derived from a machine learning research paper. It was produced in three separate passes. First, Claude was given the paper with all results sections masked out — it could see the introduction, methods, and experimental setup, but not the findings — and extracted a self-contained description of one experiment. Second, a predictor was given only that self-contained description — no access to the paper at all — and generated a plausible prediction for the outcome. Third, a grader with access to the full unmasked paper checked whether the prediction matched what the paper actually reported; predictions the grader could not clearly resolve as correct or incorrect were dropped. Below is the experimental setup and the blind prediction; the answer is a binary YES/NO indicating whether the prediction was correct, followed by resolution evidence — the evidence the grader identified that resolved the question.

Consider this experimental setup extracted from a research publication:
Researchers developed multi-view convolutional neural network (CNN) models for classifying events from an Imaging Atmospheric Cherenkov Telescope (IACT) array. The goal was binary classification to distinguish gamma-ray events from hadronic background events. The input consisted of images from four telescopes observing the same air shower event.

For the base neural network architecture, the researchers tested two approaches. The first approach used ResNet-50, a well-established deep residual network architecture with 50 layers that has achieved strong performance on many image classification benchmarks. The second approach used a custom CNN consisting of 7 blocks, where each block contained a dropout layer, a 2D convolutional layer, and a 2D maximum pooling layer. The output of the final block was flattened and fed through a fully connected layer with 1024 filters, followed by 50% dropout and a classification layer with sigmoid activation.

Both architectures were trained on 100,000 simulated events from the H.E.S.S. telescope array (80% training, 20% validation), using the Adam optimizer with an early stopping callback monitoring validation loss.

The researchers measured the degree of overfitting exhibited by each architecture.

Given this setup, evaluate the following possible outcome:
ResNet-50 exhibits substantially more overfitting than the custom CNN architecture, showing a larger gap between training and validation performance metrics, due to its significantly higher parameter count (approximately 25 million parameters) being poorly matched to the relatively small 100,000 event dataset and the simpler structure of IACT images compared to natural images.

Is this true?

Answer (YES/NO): NO